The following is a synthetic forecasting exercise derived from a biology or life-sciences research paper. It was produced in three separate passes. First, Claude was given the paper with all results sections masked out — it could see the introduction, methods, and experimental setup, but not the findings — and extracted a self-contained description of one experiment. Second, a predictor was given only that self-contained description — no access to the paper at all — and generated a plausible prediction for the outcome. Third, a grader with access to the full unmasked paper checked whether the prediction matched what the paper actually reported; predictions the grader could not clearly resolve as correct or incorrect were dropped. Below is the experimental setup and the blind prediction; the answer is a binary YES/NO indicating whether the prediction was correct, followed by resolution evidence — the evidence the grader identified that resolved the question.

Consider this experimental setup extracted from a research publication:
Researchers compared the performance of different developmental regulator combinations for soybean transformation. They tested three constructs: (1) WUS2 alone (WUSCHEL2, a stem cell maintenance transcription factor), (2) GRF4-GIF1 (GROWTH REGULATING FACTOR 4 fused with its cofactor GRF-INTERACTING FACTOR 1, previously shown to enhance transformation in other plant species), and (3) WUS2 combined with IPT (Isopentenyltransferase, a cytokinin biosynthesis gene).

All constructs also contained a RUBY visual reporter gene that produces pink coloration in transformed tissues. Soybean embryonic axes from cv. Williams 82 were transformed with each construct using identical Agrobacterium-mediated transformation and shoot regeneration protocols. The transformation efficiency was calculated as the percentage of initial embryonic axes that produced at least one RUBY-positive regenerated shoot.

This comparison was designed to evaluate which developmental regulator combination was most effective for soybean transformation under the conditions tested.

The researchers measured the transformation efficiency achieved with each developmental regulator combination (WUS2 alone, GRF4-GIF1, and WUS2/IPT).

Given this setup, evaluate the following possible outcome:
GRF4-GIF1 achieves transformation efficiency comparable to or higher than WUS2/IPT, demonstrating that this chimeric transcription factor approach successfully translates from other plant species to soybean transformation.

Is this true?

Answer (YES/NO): NO